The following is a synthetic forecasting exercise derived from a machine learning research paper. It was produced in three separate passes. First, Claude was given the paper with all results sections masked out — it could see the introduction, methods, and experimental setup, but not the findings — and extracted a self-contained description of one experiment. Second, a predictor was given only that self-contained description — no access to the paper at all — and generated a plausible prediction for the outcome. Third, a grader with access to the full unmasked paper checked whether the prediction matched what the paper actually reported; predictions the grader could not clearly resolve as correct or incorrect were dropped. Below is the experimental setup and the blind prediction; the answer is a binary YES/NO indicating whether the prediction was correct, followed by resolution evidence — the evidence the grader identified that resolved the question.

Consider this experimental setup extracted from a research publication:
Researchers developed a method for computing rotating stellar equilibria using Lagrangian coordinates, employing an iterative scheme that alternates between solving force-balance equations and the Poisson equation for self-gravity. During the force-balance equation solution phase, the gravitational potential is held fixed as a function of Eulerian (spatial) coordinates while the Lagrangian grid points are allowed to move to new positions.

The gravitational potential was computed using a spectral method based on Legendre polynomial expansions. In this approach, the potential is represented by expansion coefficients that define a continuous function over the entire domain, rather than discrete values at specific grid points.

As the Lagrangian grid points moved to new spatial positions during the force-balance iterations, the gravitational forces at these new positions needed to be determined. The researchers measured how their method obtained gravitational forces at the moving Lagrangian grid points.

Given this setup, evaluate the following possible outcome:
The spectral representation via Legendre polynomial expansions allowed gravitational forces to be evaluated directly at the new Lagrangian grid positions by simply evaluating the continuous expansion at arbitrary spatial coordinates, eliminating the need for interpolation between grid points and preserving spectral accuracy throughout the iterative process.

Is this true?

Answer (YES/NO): YES